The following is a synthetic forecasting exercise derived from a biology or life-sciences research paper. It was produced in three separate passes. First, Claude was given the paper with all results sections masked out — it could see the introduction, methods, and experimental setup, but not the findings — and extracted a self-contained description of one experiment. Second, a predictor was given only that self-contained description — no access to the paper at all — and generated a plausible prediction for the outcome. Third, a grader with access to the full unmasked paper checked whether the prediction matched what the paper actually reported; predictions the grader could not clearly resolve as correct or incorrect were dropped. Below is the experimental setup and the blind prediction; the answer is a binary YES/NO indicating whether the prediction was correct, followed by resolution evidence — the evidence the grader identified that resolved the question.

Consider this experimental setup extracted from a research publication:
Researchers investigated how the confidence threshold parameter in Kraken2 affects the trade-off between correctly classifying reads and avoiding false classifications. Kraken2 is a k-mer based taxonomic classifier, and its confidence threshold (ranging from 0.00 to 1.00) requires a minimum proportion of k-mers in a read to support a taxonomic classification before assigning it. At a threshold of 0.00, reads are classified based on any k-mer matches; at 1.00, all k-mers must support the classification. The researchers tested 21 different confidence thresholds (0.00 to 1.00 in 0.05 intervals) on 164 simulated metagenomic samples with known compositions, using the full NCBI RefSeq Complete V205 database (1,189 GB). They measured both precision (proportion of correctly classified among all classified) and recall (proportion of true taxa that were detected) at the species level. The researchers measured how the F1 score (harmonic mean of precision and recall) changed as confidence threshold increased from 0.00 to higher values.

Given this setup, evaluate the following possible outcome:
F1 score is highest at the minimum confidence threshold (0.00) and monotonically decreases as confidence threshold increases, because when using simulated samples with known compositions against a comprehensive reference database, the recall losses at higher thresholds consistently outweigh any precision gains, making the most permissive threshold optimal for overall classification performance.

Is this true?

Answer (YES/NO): NO